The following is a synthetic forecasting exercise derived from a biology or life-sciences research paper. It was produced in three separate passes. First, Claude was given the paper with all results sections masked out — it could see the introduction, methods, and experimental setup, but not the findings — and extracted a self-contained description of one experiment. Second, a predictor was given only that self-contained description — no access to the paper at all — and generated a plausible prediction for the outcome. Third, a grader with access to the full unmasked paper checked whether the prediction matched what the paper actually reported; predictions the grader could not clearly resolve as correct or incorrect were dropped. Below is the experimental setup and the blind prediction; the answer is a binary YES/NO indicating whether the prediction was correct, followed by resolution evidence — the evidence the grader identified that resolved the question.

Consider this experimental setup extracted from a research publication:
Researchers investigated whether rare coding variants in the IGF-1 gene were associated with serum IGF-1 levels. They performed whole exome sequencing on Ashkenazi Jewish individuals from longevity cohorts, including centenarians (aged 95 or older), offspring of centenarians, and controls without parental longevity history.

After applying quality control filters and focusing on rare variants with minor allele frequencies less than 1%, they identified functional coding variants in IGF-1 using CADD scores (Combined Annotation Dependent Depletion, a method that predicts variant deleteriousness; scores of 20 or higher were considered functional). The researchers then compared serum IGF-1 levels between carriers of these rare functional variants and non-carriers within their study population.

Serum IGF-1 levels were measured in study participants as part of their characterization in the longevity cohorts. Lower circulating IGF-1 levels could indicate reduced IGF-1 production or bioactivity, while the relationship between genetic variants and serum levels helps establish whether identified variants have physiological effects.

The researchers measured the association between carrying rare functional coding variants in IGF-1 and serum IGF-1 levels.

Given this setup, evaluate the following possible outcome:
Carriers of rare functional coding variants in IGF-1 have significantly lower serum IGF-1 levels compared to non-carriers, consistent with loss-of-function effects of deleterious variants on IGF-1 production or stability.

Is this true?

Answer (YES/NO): YES